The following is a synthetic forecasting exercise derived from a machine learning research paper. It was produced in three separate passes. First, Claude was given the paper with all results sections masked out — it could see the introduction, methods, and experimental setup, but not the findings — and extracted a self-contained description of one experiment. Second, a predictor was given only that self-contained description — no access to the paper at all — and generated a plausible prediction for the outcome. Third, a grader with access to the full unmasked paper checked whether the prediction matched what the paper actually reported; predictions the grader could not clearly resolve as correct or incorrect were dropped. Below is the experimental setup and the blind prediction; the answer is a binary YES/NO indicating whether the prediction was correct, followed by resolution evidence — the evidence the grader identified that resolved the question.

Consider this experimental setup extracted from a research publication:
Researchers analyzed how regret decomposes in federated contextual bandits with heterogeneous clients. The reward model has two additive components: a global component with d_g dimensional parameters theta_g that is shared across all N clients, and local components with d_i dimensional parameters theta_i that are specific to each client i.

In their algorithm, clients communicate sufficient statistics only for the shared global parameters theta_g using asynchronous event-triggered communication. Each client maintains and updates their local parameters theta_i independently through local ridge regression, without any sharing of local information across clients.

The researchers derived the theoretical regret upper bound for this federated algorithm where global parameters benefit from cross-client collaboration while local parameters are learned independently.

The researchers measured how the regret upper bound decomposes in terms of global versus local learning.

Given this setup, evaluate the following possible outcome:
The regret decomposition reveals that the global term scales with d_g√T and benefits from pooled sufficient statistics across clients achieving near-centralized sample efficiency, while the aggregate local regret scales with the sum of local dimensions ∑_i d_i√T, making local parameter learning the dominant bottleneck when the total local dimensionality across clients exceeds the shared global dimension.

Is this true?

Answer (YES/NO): NO